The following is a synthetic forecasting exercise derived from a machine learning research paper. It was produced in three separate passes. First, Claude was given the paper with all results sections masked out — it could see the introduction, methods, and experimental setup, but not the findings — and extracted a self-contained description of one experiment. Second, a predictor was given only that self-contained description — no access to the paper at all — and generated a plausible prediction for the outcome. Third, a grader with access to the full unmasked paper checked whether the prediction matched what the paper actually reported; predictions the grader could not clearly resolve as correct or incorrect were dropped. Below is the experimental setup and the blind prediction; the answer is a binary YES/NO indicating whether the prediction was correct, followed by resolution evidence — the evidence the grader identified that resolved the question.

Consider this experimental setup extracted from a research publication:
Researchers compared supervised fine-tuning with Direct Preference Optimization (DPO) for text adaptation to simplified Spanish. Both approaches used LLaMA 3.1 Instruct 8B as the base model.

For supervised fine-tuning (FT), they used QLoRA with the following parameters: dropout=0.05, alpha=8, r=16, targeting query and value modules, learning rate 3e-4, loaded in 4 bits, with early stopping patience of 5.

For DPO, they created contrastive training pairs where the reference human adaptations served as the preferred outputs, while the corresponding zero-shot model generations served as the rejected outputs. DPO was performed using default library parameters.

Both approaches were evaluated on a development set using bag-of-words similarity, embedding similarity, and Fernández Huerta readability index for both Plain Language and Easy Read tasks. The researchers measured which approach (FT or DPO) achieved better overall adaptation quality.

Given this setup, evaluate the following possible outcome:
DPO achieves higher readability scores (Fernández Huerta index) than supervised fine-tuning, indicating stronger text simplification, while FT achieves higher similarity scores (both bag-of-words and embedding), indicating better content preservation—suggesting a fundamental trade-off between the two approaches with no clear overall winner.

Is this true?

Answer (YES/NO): NO